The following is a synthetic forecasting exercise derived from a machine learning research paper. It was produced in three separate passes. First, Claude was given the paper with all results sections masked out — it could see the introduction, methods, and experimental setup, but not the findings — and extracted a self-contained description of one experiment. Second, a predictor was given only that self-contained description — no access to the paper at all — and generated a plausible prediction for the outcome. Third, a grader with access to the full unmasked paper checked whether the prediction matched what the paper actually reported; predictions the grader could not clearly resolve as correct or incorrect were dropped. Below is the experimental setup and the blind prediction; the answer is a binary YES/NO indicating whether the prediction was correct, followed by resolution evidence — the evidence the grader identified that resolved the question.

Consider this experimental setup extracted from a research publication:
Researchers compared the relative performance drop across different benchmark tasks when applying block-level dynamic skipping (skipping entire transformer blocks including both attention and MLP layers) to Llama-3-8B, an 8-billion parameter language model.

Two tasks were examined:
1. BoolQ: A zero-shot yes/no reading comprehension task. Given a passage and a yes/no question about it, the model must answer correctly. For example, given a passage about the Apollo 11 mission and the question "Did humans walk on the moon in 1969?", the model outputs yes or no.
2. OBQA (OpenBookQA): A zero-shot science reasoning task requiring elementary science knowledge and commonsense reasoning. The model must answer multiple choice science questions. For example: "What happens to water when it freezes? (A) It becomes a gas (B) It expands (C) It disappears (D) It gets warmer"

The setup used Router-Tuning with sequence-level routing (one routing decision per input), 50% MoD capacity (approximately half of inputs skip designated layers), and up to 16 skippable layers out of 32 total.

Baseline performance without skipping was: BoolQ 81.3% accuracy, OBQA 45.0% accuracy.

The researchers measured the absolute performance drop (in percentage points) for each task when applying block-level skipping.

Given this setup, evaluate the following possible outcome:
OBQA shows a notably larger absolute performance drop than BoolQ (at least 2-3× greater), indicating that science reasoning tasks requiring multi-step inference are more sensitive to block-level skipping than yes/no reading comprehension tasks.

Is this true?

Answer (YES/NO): YES